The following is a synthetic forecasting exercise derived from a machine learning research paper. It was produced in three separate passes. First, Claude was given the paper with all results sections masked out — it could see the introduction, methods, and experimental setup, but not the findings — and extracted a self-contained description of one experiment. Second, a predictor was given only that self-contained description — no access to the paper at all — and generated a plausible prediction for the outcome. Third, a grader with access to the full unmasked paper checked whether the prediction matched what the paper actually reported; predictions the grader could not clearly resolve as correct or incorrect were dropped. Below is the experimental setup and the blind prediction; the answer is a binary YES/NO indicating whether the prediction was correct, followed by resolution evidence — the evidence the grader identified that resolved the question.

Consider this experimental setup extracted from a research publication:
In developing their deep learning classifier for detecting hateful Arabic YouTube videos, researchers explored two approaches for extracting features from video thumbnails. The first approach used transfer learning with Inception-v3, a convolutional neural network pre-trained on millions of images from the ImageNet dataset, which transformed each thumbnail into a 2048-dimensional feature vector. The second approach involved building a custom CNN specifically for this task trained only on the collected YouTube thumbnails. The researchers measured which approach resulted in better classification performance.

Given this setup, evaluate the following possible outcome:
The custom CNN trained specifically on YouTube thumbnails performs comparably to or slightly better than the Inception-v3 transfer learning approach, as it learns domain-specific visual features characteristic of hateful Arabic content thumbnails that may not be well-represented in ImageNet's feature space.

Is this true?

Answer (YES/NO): NO